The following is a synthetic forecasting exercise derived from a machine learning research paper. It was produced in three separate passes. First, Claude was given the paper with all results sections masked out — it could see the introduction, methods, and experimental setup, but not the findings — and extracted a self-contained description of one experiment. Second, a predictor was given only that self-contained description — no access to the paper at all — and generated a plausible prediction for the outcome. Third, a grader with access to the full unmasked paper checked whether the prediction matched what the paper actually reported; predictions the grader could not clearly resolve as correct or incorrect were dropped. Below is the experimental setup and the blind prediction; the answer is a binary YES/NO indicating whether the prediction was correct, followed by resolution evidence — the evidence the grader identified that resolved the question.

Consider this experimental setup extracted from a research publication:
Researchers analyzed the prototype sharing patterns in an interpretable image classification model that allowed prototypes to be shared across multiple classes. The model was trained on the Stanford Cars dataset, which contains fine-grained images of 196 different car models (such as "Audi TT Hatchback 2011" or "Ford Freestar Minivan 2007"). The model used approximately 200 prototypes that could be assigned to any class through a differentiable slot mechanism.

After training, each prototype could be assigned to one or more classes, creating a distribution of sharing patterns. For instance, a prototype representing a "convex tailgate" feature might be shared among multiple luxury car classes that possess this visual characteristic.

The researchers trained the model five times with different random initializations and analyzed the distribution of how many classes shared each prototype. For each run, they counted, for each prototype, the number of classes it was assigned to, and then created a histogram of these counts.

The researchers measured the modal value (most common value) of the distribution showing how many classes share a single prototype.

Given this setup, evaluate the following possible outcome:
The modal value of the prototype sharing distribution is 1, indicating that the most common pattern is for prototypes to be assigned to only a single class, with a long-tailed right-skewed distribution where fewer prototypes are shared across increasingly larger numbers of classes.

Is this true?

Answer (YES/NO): NO